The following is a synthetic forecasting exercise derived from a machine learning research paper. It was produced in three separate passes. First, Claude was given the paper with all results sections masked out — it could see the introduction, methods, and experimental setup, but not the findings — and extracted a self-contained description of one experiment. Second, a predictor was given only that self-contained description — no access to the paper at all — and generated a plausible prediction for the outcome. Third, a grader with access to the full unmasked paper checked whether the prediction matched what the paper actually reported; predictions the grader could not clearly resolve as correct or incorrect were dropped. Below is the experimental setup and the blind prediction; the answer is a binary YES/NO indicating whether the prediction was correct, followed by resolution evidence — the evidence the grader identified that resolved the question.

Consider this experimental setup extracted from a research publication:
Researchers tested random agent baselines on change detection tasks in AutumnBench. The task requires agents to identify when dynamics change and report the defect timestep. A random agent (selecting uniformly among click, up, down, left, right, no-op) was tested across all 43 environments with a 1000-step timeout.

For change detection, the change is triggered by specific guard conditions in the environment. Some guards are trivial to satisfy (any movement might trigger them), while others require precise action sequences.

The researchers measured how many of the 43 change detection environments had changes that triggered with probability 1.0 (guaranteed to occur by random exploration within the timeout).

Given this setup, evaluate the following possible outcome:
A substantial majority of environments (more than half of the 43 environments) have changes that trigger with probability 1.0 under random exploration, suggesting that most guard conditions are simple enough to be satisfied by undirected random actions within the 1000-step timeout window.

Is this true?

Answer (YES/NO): YES